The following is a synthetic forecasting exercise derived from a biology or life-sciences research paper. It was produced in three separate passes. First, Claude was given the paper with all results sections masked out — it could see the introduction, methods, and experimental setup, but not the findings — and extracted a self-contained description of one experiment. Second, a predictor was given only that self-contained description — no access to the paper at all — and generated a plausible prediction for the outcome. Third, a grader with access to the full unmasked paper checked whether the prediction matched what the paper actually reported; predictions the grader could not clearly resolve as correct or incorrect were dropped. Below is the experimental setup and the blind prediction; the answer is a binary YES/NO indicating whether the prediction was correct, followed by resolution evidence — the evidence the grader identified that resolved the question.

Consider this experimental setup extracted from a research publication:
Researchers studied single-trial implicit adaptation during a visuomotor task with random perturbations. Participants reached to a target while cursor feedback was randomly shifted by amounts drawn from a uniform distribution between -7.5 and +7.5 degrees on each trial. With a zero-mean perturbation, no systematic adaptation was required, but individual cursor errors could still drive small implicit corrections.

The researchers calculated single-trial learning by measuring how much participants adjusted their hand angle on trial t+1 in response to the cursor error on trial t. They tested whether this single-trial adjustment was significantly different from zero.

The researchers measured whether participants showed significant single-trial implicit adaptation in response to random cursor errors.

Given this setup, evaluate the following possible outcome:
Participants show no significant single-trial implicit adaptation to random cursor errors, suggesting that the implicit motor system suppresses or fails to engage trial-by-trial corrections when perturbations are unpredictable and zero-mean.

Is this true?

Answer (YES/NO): NO